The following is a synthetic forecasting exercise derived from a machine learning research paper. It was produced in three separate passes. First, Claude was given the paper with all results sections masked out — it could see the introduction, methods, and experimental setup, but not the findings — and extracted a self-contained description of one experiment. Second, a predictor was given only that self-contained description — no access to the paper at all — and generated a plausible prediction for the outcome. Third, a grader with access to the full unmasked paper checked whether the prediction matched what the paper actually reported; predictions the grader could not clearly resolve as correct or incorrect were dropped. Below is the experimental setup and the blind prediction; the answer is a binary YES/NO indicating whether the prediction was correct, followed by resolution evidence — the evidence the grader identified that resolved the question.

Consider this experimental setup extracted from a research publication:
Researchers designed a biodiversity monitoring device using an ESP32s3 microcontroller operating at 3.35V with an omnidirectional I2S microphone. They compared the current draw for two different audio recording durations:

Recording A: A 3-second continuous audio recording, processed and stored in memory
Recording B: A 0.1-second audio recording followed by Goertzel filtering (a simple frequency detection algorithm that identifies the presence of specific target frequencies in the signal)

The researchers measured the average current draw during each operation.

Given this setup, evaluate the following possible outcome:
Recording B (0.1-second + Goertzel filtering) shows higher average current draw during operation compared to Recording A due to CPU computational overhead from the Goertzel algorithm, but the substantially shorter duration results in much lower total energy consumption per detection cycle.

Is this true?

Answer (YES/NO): YES